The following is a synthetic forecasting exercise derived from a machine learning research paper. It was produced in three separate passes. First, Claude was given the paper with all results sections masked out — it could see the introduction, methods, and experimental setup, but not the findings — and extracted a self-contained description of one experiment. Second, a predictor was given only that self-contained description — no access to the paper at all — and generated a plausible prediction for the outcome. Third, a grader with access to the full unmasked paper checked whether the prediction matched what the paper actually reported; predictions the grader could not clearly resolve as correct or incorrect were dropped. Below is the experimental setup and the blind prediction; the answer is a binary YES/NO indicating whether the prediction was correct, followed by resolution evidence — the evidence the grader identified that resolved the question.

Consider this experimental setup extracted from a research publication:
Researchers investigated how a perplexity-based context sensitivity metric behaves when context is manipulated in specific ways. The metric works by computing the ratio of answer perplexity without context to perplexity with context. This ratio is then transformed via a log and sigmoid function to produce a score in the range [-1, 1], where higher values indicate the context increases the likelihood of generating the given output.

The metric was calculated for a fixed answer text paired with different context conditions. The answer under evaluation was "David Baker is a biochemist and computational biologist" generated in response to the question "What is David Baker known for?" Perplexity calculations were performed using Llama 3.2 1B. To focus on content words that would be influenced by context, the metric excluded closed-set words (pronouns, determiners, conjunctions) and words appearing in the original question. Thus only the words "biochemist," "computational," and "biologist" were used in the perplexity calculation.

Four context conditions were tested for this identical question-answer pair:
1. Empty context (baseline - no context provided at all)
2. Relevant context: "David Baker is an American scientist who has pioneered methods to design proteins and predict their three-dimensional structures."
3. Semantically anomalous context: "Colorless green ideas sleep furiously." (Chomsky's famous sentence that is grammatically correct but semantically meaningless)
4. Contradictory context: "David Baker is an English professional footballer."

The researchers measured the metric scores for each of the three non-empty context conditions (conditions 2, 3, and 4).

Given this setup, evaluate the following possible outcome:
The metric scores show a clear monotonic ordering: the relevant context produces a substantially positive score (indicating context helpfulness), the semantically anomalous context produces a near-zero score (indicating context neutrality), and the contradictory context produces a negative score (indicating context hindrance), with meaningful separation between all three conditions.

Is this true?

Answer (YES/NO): YES